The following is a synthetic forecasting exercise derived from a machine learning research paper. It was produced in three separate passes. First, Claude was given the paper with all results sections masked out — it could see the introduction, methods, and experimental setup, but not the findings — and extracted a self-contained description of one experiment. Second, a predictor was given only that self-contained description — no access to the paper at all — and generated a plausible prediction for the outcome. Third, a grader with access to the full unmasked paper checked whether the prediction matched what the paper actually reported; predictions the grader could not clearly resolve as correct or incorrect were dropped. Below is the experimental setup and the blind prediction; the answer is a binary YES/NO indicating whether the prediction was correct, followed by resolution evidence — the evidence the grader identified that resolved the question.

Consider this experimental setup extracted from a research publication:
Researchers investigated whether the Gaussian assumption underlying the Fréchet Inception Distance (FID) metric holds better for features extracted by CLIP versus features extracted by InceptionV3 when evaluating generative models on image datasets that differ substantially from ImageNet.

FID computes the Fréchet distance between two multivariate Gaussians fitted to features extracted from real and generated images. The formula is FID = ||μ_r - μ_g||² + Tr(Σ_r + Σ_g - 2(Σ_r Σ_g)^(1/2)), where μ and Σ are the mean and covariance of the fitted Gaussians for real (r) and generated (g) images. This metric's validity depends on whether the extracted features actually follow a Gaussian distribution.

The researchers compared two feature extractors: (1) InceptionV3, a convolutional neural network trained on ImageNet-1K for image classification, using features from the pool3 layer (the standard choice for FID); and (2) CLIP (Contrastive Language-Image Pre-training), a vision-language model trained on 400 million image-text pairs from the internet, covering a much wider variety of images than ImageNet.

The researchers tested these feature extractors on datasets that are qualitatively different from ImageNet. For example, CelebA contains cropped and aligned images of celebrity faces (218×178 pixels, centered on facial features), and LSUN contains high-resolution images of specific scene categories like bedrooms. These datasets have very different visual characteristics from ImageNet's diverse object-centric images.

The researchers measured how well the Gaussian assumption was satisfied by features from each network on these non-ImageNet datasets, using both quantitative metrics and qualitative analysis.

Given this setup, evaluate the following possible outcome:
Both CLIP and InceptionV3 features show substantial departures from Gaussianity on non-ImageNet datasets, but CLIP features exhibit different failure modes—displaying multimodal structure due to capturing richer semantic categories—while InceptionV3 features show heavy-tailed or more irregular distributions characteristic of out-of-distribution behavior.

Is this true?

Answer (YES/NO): NO